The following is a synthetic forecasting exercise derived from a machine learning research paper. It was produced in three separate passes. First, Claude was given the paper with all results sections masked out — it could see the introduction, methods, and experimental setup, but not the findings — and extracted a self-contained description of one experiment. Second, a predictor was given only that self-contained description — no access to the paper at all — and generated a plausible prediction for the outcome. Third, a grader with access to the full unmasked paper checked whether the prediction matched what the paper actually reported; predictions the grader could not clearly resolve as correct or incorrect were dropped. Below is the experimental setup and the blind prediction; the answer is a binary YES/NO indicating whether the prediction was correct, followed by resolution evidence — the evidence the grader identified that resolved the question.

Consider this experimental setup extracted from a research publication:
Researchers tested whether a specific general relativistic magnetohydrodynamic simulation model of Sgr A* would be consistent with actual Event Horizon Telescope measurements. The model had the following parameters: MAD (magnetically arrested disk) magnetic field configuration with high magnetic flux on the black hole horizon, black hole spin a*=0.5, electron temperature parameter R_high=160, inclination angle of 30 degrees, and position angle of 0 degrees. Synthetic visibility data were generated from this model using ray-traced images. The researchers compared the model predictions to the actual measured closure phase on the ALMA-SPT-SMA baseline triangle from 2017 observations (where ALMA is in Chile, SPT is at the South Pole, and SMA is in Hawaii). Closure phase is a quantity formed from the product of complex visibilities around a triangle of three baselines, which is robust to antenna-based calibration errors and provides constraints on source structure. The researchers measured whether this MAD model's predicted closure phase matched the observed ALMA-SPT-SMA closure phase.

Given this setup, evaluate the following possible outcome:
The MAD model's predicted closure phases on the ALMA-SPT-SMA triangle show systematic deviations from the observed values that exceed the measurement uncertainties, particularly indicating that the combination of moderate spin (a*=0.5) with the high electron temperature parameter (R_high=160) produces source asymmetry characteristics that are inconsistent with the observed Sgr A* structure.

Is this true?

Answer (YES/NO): NO